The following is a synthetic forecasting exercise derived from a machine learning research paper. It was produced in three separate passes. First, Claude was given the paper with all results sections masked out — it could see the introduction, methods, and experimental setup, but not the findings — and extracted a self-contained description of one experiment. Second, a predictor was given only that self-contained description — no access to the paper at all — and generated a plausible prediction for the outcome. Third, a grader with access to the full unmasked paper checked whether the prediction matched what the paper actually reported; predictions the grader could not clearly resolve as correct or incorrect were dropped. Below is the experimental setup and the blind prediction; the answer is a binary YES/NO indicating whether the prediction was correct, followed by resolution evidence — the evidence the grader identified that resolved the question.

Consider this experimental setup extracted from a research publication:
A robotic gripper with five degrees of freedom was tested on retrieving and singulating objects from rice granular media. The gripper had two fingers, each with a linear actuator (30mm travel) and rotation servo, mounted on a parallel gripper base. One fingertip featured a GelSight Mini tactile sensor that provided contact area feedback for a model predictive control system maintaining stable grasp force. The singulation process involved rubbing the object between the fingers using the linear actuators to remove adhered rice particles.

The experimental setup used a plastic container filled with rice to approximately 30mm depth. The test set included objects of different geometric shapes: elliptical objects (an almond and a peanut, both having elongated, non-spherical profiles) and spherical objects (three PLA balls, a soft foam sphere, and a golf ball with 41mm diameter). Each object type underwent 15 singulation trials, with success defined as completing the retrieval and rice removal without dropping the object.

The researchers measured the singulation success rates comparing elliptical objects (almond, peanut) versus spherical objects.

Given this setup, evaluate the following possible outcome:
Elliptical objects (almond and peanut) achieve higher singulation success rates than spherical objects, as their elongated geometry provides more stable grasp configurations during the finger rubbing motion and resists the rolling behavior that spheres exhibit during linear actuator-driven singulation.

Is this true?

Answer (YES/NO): NO